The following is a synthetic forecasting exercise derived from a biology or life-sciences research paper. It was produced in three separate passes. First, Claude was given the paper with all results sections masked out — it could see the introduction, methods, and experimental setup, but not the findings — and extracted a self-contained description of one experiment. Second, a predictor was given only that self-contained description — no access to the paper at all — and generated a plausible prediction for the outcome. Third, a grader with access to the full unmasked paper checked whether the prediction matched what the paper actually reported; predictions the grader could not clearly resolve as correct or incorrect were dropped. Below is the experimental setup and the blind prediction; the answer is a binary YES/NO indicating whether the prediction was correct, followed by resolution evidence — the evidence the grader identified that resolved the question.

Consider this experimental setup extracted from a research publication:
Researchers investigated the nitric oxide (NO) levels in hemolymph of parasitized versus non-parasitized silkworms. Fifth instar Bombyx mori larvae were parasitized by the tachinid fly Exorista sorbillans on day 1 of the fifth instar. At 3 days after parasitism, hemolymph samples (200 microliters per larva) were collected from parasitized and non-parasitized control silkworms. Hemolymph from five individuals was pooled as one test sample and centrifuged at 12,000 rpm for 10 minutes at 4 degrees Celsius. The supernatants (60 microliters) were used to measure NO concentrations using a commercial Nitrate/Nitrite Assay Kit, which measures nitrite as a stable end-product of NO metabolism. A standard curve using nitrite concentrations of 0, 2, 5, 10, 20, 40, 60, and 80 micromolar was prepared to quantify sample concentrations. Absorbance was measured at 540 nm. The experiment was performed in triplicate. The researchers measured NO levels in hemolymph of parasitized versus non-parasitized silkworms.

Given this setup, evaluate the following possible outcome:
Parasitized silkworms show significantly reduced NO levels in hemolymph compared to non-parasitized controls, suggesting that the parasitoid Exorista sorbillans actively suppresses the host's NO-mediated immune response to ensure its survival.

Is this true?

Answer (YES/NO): NO